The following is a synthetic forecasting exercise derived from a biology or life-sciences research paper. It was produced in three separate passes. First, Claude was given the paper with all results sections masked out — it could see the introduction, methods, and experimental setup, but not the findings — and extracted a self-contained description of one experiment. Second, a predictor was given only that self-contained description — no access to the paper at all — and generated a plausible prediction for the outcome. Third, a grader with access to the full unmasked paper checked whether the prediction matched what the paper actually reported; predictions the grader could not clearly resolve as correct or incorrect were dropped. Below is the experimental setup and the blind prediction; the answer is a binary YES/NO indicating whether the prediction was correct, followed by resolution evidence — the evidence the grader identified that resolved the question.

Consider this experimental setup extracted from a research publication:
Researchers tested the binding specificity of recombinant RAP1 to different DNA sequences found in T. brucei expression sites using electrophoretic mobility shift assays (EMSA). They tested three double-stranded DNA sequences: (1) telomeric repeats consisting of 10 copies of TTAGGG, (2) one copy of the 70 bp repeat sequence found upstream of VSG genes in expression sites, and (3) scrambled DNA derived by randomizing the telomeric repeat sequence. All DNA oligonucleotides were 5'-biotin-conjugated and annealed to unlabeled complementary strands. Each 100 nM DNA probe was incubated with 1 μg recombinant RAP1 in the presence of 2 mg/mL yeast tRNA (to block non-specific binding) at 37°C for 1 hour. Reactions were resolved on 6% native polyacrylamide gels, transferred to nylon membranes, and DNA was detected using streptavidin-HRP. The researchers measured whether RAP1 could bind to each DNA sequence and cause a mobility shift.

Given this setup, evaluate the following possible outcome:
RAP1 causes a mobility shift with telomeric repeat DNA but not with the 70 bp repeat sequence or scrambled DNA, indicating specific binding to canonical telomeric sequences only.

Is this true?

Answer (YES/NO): NO